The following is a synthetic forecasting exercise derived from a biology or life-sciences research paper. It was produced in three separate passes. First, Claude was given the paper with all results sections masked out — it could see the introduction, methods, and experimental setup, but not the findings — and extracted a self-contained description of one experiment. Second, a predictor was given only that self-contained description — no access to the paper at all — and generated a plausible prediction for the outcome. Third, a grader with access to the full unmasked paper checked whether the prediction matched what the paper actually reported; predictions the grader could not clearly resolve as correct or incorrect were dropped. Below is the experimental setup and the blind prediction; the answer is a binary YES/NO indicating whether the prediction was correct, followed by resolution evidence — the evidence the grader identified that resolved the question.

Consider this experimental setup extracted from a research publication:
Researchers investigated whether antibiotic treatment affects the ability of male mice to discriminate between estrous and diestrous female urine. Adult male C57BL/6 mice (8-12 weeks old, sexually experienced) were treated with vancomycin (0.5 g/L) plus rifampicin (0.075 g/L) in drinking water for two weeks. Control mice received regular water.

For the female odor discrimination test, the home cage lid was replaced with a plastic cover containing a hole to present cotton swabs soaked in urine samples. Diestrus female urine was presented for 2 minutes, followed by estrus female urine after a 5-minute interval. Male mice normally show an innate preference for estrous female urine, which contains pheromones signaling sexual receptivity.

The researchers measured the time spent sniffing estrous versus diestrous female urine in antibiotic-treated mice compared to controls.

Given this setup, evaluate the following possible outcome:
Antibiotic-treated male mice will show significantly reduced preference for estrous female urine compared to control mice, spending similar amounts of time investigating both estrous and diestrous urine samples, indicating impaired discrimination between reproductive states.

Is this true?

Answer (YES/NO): YES